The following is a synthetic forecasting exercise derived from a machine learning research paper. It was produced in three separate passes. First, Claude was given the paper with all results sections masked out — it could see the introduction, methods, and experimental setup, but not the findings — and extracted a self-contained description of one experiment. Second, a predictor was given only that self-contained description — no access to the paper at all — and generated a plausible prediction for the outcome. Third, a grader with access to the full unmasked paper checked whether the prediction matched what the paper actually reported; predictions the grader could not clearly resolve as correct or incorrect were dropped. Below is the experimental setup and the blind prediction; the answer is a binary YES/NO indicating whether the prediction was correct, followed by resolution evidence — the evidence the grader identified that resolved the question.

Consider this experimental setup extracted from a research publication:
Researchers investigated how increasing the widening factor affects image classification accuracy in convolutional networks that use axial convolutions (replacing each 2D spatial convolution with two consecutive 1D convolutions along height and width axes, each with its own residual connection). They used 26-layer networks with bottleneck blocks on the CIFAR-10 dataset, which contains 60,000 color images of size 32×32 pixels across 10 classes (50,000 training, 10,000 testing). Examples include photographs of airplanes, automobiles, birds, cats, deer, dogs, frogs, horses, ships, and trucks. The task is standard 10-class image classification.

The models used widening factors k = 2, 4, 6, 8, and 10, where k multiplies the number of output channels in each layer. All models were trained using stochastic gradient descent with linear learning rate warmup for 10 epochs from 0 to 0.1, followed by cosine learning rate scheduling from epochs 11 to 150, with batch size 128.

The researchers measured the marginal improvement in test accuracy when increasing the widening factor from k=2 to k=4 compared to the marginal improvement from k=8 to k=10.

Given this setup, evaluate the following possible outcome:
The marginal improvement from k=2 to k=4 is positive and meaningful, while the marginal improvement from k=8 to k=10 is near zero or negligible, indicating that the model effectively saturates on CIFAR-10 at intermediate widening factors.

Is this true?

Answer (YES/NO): YES